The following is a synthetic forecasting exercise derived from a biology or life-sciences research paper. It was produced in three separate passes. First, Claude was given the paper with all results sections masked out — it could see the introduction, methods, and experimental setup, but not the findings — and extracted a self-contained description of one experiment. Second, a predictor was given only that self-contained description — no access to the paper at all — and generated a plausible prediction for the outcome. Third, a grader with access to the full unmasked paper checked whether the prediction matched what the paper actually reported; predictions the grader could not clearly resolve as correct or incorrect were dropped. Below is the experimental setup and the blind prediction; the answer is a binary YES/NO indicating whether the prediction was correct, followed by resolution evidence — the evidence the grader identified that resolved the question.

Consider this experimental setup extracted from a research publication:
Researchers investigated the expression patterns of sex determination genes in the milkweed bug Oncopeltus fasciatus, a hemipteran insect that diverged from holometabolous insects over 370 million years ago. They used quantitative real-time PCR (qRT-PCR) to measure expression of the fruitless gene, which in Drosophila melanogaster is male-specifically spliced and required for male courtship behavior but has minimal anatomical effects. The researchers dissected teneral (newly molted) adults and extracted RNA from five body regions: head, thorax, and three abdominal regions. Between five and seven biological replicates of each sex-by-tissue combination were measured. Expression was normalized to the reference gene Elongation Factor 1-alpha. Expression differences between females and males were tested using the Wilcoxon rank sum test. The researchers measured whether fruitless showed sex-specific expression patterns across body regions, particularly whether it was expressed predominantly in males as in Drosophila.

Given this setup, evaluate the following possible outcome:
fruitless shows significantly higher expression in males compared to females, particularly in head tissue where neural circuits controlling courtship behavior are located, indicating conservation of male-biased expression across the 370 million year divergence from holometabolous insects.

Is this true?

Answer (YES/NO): NO